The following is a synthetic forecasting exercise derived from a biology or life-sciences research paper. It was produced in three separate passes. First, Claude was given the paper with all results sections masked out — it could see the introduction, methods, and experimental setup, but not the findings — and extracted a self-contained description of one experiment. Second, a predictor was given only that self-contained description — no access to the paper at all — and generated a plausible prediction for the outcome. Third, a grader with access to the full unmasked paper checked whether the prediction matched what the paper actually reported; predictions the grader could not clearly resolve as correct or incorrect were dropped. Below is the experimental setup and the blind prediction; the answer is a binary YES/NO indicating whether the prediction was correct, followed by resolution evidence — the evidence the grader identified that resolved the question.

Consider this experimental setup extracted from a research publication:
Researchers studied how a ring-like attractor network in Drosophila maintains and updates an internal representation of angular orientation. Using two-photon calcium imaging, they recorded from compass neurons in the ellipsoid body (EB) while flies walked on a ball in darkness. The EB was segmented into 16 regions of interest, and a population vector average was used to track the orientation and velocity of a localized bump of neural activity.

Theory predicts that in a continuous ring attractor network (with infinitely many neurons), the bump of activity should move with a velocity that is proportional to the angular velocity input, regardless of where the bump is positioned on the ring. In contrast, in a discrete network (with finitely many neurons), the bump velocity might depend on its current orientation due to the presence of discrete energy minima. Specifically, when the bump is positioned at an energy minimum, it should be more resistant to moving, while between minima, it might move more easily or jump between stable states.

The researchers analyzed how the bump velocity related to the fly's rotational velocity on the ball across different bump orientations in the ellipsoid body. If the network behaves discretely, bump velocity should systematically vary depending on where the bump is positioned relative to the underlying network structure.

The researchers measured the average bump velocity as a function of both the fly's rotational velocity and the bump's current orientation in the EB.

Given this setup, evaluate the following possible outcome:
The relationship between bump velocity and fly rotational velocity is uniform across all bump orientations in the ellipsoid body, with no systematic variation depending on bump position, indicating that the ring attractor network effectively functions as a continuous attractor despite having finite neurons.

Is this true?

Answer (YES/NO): YES